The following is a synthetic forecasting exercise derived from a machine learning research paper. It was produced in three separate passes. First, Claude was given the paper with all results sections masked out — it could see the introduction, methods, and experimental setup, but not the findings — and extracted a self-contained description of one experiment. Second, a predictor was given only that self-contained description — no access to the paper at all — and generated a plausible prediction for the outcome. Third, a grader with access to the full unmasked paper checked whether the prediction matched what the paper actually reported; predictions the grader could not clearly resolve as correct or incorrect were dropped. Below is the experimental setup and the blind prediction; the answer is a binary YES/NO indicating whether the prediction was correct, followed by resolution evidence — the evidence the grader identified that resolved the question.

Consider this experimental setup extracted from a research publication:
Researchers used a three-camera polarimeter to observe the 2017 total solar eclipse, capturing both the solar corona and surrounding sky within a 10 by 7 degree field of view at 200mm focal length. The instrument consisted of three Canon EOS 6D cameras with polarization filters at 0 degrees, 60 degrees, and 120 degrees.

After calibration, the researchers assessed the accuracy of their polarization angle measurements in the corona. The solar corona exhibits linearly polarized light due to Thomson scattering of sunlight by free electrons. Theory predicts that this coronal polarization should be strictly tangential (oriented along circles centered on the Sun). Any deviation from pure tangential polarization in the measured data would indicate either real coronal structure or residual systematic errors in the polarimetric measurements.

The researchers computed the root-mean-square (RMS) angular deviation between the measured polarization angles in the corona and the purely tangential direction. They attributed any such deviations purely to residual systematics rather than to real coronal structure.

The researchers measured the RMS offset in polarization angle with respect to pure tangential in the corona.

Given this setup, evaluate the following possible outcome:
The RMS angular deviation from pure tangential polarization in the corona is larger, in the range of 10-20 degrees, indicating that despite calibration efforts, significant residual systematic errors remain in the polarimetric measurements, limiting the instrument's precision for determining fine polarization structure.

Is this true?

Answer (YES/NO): NO